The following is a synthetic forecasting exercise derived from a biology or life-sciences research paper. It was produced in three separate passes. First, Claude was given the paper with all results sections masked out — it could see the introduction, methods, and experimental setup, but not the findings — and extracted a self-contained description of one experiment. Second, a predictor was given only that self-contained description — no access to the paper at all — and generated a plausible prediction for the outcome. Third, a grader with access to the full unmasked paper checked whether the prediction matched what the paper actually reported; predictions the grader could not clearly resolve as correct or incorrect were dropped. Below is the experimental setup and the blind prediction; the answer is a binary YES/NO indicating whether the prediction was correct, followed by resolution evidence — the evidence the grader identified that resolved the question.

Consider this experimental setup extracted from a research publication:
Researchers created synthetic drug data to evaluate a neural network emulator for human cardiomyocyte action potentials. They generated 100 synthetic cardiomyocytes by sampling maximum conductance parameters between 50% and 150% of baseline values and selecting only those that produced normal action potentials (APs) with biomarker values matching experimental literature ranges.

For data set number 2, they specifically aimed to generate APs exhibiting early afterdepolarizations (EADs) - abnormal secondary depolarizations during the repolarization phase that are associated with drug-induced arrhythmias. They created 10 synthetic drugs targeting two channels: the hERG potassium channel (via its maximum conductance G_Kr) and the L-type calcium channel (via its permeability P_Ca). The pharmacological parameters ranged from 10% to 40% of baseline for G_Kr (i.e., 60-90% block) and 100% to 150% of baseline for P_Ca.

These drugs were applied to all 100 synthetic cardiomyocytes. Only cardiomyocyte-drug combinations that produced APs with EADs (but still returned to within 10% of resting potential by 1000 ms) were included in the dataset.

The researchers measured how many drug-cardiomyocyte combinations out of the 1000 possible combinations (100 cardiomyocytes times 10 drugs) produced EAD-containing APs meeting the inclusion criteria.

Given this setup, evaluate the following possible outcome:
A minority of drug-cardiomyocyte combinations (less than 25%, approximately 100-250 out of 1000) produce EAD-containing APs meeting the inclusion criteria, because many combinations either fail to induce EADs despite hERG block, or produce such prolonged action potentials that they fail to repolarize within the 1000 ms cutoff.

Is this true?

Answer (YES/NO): YES